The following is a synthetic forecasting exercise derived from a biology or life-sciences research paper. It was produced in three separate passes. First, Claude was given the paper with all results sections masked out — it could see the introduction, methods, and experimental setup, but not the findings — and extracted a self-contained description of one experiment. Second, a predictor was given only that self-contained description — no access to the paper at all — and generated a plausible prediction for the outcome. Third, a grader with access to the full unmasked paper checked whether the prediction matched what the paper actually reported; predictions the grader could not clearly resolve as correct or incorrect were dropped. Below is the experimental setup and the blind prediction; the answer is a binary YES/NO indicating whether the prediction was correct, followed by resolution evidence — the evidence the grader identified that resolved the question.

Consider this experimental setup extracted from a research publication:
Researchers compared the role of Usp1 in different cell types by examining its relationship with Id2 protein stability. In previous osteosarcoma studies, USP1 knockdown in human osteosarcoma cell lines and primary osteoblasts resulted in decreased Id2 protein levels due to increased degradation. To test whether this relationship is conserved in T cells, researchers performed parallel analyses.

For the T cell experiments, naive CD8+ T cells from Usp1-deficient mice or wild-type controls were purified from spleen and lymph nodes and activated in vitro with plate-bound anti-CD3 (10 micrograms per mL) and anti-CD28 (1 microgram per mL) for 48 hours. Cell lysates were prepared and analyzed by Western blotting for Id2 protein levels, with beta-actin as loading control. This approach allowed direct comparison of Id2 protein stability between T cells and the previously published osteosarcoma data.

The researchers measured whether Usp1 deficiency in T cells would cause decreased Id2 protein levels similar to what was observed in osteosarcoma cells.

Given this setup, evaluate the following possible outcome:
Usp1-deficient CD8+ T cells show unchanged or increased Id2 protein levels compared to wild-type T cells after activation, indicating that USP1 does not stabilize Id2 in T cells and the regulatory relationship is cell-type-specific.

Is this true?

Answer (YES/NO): YES